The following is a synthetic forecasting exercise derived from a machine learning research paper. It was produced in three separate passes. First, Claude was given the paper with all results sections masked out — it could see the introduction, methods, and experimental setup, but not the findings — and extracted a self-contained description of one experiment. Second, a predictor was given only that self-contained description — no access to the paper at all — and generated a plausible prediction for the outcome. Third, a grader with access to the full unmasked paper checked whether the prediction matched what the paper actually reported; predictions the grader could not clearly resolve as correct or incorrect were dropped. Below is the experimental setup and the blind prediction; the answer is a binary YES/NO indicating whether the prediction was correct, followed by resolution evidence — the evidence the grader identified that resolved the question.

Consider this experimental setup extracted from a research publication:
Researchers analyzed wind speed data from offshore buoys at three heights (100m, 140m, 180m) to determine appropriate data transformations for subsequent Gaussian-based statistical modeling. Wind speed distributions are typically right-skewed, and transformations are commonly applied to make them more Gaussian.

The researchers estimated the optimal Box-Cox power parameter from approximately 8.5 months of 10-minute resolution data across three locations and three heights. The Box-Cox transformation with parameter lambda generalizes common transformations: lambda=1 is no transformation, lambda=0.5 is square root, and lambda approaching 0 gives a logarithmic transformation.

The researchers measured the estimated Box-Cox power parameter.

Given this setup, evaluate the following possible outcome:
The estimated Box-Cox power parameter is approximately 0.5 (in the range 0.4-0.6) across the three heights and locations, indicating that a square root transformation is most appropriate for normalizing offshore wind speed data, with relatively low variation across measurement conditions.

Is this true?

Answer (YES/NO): YES